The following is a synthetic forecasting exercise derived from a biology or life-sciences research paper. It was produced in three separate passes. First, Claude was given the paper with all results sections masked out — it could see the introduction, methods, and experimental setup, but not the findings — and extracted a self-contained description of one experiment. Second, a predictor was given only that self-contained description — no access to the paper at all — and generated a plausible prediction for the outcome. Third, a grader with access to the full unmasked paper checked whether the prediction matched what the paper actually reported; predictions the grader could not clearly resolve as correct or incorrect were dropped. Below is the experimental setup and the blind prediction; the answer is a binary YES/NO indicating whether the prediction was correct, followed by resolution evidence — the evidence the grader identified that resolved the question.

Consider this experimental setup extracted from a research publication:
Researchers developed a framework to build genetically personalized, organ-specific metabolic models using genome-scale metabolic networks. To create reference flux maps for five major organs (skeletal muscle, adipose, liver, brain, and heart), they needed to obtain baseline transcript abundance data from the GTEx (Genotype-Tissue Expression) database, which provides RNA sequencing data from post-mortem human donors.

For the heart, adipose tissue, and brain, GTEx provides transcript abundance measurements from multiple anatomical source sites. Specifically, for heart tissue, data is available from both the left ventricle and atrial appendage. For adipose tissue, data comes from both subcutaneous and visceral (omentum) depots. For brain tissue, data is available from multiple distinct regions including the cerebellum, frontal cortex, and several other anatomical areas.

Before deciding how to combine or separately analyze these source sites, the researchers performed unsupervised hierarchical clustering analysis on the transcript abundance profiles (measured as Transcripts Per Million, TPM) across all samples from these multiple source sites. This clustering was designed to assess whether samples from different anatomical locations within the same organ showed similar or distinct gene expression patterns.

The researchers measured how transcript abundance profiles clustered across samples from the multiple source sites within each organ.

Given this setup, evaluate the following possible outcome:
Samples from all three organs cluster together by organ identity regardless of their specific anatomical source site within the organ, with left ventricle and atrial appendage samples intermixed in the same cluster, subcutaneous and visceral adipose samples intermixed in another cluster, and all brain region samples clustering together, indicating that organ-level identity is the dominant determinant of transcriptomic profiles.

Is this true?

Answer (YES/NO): YES